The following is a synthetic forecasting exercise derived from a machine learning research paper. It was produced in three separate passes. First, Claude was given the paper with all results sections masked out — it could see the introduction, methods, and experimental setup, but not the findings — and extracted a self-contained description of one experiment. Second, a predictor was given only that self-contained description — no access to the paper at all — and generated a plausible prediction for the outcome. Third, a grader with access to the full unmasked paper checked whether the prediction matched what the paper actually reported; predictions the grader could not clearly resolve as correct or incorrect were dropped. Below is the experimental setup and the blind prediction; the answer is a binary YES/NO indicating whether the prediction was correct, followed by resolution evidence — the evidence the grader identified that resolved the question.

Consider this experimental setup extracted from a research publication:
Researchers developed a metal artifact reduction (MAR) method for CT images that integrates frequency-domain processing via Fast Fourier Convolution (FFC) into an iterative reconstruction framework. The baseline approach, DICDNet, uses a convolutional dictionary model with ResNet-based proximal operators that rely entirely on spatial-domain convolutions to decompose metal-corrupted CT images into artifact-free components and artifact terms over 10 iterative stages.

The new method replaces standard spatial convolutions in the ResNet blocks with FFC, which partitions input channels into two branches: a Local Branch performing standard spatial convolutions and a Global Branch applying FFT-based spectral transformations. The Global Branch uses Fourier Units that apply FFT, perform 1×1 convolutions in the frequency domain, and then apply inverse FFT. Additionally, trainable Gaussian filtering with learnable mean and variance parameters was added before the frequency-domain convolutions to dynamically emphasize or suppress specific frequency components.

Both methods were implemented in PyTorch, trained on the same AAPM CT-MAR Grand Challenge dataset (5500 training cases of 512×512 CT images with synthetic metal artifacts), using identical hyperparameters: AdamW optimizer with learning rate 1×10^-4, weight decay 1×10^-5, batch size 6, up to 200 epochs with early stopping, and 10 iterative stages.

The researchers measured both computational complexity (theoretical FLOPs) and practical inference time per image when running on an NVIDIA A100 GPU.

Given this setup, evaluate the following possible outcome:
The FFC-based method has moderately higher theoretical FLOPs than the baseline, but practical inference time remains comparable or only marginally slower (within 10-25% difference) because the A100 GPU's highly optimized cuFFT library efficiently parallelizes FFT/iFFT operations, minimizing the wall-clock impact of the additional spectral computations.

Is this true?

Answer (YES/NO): NO